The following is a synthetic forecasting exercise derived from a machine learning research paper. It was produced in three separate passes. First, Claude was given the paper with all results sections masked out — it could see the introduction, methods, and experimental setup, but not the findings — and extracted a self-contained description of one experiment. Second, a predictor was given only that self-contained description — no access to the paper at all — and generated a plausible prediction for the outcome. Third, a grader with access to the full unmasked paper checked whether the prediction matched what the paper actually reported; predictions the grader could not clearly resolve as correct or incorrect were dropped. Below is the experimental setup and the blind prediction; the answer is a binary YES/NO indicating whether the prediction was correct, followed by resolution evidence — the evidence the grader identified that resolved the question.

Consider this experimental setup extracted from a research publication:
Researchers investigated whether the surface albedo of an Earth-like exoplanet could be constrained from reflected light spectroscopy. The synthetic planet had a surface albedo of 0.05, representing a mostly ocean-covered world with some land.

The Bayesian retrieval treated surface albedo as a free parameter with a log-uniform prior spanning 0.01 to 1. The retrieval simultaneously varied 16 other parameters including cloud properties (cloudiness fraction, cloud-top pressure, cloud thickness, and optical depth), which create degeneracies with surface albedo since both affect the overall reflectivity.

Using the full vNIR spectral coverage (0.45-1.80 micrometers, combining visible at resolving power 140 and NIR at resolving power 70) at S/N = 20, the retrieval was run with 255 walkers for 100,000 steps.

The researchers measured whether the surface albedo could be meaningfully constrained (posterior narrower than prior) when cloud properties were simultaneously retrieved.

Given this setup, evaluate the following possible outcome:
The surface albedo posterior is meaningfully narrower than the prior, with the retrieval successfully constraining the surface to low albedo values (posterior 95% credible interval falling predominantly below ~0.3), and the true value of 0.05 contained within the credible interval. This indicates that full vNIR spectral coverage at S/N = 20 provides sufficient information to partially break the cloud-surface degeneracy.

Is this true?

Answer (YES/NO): NO